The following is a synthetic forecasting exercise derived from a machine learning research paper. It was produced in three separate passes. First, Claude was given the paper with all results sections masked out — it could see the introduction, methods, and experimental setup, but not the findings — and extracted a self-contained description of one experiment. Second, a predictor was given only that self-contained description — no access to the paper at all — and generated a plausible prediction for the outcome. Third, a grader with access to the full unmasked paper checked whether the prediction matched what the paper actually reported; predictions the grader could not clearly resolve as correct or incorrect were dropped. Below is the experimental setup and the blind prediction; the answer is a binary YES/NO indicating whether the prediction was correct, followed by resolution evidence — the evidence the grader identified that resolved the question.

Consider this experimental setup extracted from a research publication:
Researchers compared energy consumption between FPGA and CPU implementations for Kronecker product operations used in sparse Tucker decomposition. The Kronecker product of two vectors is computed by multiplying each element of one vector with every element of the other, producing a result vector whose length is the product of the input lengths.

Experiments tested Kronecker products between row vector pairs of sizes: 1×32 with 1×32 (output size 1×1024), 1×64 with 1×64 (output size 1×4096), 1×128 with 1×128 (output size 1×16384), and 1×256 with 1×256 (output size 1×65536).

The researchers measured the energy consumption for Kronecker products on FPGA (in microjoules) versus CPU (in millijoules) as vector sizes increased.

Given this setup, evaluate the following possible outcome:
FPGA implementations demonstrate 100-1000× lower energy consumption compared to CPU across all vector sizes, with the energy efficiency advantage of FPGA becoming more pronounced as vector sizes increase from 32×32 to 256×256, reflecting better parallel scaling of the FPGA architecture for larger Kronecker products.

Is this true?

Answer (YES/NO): NO